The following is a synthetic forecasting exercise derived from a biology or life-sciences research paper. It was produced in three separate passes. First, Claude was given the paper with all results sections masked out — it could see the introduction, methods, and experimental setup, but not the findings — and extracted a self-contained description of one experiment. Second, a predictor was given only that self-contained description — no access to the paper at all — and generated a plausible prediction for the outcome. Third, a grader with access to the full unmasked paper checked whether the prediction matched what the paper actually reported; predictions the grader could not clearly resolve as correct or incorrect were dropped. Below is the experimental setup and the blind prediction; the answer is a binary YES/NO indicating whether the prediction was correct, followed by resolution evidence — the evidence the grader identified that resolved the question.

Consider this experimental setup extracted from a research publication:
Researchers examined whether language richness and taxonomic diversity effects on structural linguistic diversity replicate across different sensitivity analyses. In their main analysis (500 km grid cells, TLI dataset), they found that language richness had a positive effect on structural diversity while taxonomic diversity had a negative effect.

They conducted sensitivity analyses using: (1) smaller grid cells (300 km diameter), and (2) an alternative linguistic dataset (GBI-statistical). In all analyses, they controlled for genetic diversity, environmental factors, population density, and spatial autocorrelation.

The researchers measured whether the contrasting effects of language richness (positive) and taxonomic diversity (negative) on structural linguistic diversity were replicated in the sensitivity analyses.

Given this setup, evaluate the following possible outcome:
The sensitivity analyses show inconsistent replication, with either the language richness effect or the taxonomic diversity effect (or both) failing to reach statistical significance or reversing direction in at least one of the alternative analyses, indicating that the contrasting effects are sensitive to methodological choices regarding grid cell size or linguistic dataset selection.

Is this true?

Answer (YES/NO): YES